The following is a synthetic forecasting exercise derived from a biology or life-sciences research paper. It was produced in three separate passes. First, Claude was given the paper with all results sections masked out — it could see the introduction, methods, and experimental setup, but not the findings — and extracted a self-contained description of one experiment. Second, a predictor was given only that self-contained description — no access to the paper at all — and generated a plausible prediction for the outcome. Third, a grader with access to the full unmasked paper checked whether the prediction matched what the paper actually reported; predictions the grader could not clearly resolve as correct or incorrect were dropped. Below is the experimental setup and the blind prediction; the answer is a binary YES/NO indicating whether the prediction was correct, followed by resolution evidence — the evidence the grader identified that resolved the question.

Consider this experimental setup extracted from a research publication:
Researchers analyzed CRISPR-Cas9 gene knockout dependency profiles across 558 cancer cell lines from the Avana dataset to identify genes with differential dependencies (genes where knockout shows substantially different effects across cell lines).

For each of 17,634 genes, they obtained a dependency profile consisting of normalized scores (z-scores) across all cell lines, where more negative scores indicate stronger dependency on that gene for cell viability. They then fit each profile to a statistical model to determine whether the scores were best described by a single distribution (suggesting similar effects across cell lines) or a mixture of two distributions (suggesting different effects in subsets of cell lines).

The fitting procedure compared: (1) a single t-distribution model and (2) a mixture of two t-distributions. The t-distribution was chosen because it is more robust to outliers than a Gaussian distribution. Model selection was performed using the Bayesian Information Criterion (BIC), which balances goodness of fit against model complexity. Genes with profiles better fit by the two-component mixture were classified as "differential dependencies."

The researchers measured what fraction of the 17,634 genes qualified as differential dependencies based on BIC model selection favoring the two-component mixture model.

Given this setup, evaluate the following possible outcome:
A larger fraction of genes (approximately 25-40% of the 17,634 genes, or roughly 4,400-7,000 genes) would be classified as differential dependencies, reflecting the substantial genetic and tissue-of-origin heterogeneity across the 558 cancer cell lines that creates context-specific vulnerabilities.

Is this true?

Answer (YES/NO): NO